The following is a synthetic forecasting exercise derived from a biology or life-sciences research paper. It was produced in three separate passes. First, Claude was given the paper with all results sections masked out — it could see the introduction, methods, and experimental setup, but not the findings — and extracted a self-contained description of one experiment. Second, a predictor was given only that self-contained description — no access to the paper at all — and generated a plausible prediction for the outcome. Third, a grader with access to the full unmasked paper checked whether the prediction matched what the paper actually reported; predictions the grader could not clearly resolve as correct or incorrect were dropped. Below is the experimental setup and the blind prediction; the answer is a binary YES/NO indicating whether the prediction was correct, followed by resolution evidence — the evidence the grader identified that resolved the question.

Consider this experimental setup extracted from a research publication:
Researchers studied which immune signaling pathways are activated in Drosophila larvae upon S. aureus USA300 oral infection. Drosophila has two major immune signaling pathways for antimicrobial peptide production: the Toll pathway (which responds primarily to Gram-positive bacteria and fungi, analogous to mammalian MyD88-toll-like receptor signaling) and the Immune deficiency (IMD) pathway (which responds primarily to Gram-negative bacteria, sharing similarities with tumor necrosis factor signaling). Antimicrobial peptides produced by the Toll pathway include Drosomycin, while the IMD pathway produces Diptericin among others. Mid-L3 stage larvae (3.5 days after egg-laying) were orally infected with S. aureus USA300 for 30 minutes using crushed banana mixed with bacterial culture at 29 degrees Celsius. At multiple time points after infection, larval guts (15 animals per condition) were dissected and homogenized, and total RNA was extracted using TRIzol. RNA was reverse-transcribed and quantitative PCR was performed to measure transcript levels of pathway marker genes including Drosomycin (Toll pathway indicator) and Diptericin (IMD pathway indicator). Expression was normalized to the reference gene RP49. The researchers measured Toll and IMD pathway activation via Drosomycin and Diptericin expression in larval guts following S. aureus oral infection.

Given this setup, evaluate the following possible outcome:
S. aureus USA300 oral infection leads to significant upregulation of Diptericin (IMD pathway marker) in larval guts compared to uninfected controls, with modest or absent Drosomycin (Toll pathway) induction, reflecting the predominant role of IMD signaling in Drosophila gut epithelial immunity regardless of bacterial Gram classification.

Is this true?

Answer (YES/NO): NO